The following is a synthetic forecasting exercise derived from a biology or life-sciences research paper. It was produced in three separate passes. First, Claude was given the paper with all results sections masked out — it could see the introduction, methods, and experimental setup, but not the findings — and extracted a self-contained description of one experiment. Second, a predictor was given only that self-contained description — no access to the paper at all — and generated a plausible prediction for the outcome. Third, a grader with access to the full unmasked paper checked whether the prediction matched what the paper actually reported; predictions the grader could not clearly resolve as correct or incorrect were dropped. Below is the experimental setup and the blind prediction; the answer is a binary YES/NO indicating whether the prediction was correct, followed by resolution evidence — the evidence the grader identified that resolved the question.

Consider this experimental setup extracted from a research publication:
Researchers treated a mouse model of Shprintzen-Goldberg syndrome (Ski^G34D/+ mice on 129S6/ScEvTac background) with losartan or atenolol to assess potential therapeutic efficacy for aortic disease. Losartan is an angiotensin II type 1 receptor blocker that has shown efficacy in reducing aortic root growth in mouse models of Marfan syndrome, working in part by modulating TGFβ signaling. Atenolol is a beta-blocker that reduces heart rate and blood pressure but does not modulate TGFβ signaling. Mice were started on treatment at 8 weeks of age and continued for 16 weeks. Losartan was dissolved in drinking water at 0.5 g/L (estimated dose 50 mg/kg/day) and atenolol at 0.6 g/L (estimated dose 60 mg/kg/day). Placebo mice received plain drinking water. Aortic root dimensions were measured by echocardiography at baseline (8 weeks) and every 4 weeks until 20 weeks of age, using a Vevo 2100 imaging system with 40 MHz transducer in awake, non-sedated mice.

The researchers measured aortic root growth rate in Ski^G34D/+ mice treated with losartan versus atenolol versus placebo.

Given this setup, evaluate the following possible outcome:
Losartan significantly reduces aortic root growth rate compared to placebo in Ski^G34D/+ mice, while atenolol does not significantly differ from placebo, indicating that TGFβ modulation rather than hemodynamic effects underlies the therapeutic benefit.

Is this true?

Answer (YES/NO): NO